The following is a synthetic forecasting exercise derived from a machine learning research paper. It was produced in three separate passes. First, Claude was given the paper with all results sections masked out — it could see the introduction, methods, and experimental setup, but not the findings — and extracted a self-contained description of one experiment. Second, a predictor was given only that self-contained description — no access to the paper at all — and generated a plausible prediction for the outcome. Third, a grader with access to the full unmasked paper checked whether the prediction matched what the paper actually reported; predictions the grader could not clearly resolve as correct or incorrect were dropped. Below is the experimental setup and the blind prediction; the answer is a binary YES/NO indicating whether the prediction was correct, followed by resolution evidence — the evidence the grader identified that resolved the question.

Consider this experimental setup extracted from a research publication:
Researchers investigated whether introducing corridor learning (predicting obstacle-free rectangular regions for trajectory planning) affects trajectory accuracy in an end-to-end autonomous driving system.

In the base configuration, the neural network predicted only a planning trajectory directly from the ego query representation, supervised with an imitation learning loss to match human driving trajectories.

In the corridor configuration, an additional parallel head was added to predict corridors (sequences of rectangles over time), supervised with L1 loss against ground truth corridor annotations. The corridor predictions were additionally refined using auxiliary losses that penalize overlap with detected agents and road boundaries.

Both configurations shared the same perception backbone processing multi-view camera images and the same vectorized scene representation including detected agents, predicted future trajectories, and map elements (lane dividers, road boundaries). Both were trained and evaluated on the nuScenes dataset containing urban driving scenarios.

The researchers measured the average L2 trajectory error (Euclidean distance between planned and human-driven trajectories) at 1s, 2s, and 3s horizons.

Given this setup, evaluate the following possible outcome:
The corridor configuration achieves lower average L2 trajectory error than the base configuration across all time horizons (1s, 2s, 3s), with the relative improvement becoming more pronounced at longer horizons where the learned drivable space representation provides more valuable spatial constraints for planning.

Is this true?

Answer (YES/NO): YES